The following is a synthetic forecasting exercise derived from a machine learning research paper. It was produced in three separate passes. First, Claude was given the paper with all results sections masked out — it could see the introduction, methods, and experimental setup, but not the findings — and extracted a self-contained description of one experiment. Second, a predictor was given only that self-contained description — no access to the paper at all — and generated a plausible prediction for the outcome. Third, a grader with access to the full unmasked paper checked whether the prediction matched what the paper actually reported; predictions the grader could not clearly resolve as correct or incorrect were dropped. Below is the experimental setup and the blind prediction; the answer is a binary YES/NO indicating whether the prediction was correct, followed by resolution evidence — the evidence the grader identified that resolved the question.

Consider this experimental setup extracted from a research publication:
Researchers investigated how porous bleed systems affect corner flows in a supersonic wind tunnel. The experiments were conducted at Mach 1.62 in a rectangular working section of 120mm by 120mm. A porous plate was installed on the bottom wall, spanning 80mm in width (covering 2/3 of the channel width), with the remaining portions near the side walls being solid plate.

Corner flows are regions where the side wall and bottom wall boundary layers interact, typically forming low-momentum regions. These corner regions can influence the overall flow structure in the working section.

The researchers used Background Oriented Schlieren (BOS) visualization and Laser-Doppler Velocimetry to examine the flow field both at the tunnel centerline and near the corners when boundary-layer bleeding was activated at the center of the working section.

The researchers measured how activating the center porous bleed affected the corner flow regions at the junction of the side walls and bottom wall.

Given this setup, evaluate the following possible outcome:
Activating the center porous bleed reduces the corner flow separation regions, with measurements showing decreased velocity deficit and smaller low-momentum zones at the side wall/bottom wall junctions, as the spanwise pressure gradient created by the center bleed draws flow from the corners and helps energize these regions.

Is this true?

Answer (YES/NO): NO